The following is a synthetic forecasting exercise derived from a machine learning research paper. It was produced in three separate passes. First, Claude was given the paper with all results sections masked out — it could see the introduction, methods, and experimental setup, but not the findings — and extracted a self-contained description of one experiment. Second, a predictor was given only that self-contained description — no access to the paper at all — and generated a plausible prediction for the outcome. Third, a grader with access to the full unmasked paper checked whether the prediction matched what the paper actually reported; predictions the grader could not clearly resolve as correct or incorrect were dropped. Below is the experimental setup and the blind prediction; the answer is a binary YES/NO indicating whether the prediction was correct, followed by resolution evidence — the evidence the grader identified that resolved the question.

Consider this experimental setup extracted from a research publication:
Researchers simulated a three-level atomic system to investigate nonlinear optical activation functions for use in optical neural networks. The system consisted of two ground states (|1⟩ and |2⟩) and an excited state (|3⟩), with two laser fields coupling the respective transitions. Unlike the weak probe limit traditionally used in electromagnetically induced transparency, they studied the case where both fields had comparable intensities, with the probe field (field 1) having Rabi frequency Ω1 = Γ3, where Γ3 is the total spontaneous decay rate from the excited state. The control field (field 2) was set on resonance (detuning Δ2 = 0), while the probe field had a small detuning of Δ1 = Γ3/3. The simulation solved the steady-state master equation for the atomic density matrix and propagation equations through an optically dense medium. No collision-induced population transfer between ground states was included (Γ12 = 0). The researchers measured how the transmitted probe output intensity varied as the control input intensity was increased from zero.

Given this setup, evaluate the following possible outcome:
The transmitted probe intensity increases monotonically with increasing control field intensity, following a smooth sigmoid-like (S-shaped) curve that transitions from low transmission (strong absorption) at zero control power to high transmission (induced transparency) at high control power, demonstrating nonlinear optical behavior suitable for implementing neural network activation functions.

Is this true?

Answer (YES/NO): NO